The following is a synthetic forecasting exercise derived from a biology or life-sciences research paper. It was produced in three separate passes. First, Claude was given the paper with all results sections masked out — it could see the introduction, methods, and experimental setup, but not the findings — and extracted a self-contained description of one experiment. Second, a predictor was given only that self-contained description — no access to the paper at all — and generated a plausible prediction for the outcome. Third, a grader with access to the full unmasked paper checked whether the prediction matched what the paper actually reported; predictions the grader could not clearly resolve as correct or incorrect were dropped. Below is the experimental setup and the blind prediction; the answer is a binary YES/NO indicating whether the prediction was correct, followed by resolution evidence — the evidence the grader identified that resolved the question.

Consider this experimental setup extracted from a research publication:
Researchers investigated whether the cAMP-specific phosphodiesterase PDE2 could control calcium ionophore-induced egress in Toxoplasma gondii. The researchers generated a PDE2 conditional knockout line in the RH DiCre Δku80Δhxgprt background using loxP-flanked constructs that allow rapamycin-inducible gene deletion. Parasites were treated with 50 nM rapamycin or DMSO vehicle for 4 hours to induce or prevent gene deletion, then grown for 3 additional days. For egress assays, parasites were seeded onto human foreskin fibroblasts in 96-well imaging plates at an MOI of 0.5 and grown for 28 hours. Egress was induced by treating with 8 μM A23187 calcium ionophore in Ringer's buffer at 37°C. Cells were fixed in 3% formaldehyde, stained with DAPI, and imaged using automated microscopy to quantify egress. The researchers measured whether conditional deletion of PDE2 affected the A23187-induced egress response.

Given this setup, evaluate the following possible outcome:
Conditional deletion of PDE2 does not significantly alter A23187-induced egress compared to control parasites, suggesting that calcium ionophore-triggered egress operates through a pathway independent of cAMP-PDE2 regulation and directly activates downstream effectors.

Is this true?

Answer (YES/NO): NO